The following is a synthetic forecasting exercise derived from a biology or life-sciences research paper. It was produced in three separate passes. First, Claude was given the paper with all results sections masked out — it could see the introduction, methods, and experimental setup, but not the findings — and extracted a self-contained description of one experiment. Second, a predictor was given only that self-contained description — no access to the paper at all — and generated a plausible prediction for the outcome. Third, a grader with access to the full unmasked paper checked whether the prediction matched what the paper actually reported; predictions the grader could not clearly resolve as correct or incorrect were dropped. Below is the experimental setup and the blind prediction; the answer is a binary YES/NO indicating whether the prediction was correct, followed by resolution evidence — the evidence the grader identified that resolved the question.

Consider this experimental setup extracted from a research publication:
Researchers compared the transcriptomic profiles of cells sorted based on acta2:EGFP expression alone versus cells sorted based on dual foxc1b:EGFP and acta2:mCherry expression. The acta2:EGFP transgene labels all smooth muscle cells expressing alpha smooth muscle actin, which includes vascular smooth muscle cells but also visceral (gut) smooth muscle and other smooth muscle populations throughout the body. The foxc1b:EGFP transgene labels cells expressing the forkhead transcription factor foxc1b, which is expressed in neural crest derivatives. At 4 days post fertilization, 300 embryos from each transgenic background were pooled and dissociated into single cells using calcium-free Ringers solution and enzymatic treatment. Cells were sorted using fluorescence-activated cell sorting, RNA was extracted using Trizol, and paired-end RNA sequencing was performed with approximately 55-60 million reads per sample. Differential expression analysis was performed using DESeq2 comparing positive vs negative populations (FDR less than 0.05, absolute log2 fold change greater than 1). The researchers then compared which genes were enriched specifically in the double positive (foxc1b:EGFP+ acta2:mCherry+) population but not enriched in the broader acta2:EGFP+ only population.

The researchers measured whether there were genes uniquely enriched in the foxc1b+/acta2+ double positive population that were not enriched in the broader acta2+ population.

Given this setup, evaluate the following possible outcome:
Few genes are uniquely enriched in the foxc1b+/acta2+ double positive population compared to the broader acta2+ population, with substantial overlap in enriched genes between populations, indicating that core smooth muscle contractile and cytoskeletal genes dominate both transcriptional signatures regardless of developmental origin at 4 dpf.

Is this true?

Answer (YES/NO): NO